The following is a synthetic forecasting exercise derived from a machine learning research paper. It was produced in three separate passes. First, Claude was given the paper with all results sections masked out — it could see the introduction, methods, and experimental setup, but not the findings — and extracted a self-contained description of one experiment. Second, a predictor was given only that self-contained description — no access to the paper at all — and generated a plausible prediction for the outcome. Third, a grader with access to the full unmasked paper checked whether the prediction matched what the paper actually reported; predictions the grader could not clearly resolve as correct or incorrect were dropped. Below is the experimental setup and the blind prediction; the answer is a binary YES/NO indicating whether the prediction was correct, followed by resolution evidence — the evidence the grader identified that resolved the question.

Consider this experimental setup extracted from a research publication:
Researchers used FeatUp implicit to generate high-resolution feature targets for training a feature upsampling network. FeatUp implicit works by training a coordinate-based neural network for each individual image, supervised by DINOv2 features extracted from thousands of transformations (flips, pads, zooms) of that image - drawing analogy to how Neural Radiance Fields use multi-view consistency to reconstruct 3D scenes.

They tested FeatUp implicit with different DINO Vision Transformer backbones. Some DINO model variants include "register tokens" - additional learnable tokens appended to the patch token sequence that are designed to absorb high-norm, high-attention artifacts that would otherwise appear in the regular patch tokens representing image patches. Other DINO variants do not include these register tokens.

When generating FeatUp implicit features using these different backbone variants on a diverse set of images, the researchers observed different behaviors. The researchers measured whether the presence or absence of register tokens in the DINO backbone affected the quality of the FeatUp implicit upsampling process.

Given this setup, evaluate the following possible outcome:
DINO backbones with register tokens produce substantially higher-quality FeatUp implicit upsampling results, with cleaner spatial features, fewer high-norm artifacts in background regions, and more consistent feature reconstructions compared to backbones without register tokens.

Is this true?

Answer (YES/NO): YES